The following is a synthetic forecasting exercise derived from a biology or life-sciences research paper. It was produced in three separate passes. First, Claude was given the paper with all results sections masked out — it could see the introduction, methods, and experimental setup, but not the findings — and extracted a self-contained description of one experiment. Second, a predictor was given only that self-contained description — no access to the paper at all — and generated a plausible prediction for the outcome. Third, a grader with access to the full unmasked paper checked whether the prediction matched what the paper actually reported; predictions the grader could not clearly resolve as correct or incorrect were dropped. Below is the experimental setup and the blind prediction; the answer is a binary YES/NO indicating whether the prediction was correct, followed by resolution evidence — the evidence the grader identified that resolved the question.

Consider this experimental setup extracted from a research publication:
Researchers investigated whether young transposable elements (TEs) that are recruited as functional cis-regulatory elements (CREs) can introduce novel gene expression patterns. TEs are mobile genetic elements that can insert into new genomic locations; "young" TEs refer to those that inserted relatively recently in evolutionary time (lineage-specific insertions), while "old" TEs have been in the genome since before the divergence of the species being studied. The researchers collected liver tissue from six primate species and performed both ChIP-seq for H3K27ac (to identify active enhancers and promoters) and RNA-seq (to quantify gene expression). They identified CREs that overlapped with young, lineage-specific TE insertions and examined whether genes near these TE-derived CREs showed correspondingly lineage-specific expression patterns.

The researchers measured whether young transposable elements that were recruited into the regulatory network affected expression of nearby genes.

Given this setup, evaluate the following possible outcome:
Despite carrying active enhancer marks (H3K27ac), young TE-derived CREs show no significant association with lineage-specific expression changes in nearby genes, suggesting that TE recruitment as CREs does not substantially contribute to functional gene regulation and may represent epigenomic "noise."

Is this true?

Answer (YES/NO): NO